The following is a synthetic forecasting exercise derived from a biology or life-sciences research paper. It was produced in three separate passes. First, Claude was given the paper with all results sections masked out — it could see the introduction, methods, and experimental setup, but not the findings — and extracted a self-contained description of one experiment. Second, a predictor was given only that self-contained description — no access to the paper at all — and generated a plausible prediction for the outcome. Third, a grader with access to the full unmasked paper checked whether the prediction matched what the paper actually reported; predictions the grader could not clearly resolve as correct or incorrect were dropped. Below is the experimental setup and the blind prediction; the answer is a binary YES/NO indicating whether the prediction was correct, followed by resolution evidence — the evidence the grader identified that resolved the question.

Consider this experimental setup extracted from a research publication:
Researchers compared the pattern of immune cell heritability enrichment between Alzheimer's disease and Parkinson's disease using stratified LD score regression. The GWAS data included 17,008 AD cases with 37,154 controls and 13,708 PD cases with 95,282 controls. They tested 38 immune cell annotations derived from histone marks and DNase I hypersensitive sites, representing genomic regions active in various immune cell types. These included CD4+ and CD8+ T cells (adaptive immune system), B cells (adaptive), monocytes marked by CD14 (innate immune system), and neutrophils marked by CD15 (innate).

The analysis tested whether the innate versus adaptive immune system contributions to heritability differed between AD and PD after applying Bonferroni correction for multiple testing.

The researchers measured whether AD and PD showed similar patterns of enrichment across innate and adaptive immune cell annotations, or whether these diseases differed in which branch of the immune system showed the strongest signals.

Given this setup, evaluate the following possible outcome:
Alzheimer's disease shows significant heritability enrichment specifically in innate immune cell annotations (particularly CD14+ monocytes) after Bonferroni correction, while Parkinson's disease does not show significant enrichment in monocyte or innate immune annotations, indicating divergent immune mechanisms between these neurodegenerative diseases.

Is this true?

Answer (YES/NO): NO